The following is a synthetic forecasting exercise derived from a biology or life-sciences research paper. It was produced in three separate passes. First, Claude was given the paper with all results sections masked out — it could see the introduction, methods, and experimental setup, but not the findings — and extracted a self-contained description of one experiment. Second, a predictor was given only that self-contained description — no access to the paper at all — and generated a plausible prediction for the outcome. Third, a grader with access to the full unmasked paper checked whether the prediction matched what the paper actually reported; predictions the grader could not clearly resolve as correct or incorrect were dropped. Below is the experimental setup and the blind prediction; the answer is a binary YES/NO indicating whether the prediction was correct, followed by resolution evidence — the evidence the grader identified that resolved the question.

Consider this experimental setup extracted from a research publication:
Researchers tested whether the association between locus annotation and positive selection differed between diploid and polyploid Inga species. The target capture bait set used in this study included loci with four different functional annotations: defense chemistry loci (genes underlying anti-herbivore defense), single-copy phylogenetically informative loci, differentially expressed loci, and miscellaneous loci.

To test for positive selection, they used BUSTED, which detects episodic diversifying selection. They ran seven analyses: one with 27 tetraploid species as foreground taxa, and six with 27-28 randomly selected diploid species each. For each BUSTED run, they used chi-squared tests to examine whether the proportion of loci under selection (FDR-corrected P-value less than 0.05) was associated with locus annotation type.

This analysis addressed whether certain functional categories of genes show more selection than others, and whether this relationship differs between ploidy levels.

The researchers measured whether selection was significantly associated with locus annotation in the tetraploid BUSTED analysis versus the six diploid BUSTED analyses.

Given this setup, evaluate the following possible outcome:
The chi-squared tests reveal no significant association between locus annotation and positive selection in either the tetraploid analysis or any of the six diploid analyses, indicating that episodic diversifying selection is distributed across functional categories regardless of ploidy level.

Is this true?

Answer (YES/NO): NO